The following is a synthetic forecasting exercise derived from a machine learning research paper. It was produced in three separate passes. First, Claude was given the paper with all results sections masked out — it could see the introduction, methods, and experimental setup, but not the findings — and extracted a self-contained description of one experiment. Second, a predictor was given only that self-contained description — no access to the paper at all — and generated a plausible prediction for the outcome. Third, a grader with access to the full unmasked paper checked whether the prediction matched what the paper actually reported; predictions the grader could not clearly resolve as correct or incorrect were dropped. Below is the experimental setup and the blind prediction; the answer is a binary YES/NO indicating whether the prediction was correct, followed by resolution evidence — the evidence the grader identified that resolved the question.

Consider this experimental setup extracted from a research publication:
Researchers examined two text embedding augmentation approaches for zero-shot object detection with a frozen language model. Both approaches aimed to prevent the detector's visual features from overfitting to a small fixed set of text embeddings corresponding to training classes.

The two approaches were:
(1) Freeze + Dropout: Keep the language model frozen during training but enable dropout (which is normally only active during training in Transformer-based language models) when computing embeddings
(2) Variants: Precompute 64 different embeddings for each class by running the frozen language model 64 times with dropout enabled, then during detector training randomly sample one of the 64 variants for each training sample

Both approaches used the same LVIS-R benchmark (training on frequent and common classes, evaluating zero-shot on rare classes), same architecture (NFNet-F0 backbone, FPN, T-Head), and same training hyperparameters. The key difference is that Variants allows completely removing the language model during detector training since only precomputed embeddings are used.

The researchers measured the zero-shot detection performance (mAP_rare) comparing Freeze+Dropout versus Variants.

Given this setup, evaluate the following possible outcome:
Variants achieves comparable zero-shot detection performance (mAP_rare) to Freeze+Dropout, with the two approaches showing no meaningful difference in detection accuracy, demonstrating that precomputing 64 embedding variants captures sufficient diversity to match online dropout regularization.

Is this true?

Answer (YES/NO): YES